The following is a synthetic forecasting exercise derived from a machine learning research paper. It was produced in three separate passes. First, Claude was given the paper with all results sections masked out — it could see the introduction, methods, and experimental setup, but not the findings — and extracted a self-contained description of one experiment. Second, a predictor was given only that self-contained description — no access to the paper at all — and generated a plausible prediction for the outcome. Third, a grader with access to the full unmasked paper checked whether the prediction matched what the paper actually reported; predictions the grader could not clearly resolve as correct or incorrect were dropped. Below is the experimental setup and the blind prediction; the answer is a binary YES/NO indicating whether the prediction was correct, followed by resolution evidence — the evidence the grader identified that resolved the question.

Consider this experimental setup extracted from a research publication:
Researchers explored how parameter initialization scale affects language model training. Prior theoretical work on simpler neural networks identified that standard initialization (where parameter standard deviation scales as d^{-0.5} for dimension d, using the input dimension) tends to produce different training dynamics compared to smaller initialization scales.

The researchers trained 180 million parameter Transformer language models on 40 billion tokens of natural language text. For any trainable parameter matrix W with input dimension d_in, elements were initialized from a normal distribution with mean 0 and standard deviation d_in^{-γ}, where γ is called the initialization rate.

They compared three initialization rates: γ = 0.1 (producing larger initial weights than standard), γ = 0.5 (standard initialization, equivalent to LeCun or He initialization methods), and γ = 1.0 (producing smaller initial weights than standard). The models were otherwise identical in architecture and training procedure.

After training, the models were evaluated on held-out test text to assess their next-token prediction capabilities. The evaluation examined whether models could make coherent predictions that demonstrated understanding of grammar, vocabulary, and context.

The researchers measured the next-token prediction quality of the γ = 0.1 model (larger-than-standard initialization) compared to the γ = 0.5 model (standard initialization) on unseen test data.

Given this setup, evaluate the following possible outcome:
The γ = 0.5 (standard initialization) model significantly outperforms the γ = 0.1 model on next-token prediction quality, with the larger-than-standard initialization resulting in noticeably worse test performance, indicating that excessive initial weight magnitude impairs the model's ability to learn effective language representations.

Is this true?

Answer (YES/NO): YES